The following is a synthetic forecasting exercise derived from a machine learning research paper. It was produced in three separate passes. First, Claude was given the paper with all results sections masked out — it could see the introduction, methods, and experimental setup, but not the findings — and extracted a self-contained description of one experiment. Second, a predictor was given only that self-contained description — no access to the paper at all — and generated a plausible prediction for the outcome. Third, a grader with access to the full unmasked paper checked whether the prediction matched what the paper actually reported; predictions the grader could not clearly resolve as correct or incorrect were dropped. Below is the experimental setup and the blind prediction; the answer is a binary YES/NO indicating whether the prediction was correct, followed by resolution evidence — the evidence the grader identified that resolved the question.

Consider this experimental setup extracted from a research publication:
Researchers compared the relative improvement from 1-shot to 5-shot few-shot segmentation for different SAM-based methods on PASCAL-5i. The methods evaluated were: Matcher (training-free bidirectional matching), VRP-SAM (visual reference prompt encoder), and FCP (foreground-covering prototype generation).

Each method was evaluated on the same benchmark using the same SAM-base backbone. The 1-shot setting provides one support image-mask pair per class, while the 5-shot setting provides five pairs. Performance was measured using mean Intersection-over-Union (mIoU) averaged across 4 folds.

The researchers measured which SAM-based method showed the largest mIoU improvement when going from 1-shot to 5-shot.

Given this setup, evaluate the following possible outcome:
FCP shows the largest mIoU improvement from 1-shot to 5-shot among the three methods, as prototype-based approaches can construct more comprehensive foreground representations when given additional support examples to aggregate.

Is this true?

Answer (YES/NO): NO